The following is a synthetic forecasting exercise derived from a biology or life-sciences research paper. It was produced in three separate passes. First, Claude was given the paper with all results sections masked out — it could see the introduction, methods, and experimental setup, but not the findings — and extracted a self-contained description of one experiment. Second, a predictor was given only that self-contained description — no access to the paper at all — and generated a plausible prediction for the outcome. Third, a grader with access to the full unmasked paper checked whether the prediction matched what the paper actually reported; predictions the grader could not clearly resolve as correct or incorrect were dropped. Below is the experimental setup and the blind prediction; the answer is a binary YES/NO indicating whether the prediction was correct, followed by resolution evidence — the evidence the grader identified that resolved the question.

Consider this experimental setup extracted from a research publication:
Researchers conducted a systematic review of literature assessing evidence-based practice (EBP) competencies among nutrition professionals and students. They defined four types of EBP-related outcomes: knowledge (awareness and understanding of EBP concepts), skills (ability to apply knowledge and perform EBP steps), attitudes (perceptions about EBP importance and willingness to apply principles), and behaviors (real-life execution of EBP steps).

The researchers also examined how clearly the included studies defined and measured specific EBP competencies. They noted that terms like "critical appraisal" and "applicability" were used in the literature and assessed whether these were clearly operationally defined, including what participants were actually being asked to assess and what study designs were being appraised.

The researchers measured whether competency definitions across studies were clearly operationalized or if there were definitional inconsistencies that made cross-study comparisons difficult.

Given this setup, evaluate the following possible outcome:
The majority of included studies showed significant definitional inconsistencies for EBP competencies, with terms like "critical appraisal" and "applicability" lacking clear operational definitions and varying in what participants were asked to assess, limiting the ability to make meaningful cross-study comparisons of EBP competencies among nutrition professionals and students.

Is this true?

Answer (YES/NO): YES